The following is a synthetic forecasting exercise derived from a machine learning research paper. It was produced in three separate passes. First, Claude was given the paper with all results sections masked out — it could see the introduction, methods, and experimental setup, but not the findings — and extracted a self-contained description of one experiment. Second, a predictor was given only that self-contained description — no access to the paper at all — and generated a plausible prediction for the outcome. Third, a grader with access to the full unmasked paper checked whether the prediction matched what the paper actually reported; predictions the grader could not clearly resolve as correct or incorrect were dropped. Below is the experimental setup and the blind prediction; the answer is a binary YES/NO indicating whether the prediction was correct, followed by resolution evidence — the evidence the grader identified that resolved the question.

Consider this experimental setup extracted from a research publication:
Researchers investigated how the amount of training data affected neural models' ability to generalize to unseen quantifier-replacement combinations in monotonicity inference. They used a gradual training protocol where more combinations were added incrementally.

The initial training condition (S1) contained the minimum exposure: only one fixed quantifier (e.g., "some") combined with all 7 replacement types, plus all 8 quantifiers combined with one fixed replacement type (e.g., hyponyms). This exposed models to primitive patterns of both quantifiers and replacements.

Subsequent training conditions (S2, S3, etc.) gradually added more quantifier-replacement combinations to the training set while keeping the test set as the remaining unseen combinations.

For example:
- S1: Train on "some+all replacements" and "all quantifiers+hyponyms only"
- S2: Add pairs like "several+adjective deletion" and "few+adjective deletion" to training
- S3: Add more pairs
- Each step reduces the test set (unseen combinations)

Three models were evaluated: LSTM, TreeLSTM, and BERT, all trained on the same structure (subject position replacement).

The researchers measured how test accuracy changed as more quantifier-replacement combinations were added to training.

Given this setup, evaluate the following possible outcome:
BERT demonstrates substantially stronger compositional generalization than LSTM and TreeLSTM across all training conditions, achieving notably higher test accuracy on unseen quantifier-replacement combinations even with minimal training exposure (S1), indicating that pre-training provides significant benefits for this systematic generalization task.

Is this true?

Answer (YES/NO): YES